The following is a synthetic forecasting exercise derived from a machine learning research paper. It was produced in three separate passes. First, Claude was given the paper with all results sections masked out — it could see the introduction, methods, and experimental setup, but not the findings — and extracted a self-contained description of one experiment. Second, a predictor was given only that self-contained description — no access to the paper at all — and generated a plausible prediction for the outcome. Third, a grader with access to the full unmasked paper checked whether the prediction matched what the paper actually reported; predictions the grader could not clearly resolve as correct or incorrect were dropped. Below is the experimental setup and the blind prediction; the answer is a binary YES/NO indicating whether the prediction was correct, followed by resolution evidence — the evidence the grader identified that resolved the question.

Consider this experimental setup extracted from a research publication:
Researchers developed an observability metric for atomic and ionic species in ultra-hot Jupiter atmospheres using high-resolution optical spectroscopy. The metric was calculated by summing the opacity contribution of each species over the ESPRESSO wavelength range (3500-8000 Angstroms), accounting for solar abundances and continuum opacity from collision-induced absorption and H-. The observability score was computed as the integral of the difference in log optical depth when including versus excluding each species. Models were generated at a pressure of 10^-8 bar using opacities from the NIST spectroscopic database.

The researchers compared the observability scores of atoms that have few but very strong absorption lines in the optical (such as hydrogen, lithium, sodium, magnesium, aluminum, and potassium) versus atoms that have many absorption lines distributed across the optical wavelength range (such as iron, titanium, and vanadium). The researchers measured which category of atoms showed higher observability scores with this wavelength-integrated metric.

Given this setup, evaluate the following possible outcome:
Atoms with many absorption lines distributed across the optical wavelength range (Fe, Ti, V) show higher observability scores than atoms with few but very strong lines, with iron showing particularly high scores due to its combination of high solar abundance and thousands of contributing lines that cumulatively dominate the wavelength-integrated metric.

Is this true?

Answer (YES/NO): YES